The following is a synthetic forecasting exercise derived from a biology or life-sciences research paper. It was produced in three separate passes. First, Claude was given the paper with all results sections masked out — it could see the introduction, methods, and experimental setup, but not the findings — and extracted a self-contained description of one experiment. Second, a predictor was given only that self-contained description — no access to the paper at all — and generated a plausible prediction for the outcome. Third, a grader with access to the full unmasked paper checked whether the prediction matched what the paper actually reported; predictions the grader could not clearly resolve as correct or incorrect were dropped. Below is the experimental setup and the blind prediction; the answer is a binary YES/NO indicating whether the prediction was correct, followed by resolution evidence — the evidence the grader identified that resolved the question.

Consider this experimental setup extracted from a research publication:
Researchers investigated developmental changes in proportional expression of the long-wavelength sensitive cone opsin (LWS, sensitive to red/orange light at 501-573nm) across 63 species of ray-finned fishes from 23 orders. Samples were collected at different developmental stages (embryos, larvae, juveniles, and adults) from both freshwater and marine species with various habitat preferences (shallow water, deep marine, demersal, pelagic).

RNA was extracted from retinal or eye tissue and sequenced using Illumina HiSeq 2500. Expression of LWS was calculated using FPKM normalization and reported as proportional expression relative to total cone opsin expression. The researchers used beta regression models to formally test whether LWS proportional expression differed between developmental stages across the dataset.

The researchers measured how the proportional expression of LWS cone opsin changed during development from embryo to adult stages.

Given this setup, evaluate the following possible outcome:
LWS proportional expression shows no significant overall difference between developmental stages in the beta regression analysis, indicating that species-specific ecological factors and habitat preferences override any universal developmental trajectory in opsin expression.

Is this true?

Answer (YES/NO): YES